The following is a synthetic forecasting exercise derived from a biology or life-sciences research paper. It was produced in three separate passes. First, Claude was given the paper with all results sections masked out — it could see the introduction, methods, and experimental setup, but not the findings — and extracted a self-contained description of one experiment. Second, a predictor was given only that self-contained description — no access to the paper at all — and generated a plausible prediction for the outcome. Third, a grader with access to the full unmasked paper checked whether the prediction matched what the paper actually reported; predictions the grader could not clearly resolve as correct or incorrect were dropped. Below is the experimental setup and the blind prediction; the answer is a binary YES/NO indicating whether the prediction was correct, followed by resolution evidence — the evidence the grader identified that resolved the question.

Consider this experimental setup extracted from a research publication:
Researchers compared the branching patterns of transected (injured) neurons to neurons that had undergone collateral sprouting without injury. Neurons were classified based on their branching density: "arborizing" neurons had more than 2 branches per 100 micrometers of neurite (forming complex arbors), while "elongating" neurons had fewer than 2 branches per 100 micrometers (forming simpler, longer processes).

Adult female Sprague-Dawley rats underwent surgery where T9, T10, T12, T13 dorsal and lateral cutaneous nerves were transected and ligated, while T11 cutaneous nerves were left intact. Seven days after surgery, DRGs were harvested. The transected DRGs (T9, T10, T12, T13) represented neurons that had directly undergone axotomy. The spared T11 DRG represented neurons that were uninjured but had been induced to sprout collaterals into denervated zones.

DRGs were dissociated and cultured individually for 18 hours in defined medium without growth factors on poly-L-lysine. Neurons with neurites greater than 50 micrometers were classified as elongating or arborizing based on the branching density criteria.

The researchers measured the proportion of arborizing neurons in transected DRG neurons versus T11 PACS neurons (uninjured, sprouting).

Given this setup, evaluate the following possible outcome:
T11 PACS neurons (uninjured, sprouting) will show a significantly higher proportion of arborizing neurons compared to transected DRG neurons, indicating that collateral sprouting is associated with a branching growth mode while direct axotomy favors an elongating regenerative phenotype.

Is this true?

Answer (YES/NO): NO